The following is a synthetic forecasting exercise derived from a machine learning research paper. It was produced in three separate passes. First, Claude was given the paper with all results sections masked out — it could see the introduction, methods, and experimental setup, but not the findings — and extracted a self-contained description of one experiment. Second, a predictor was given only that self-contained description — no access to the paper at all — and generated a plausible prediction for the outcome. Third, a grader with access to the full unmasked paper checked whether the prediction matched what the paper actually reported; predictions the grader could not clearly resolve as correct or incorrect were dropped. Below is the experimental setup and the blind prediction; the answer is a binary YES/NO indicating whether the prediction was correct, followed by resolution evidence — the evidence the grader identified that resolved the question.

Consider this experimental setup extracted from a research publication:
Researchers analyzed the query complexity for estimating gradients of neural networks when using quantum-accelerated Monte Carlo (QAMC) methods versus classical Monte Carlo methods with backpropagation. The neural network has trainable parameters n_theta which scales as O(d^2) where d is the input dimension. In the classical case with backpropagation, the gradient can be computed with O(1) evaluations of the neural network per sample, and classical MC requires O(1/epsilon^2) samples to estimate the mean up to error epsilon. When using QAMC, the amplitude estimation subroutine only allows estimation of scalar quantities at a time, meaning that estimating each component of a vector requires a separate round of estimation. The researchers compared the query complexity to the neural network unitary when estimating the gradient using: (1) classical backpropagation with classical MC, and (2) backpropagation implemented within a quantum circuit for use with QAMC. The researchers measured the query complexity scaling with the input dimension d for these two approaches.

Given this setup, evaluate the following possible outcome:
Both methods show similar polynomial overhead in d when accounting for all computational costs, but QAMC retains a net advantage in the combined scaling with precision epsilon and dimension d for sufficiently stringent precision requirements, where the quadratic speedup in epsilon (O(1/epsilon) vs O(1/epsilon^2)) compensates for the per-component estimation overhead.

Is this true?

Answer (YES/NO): NO